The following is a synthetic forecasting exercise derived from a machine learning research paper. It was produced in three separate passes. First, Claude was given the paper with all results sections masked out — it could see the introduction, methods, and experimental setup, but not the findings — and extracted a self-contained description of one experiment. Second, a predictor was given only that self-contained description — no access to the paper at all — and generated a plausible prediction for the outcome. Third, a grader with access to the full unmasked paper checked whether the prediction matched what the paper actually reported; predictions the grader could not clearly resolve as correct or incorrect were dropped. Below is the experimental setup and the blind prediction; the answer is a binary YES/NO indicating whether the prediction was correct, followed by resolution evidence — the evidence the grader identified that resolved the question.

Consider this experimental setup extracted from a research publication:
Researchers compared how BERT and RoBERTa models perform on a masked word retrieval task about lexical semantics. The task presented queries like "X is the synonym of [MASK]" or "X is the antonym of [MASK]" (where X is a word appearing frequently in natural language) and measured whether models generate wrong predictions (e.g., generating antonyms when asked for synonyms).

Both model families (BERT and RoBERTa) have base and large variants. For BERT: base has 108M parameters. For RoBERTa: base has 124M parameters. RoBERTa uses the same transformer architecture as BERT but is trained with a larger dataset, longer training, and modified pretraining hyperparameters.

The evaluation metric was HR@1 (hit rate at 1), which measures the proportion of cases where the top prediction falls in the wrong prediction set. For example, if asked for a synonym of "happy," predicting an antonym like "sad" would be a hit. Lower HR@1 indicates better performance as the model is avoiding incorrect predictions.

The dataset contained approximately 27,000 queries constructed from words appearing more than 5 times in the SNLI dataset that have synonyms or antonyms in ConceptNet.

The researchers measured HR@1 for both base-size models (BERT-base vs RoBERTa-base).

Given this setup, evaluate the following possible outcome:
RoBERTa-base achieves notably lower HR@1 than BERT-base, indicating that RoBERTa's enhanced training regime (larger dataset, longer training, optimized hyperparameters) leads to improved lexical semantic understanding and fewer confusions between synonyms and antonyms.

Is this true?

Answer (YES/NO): YES